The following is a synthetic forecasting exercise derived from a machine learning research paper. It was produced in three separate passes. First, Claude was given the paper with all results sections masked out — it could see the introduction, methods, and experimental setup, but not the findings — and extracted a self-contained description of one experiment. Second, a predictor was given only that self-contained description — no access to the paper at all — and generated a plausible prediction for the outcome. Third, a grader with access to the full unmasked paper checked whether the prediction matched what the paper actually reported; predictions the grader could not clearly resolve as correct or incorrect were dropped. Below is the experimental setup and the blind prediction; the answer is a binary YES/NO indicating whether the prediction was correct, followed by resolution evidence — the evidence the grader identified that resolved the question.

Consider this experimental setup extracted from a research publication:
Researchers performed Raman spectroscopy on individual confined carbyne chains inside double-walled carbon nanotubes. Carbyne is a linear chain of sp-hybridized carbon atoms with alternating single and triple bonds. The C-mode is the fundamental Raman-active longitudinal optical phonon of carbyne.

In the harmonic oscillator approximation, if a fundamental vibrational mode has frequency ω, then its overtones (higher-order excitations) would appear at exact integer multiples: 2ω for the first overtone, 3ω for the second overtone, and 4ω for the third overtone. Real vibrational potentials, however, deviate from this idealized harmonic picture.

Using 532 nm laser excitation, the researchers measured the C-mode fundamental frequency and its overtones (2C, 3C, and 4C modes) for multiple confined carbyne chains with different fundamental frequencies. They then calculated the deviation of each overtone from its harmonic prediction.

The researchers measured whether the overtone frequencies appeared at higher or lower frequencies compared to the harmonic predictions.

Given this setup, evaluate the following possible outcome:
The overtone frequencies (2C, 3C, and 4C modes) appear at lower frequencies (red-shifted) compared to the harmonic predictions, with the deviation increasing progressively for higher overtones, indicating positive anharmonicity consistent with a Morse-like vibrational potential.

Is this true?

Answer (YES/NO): NO